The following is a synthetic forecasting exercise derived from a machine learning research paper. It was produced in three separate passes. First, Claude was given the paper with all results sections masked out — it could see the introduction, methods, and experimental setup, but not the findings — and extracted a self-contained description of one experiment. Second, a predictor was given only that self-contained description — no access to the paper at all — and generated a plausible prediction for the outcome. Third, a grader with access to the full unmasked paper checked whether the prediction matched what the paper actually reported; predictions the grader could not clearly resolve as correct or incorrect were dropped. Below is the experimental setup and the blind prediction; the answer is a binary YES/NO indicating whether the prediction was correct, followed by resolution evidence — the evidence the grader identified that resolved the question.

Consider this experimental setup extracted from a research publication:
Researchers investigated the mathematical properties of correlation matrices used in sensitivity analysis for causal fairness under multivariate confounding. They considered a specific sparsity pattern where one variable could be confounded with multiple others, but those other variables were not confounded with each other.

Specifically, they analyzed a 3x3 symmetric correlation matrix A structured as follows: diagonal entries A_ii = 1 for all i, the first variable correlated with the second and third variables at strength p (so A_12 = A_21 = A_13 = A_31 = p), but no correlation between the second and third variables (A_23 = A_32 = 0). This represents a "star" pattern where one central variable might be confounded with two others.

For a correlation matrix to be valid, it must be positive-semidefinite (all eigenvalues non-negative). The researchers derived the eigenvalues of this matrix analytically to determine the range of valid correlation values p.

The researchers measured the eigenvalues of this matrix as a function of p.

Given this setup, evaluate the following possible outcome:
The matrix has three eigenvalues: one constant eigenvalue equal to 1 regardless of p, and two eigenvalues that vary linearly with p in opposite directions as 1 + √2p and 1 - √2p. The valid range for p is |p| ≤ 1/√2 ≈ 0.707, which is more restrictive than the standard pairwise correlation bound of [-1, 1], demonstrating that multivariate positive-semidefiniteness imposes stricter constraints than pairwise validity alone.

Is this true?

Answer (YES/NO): YES